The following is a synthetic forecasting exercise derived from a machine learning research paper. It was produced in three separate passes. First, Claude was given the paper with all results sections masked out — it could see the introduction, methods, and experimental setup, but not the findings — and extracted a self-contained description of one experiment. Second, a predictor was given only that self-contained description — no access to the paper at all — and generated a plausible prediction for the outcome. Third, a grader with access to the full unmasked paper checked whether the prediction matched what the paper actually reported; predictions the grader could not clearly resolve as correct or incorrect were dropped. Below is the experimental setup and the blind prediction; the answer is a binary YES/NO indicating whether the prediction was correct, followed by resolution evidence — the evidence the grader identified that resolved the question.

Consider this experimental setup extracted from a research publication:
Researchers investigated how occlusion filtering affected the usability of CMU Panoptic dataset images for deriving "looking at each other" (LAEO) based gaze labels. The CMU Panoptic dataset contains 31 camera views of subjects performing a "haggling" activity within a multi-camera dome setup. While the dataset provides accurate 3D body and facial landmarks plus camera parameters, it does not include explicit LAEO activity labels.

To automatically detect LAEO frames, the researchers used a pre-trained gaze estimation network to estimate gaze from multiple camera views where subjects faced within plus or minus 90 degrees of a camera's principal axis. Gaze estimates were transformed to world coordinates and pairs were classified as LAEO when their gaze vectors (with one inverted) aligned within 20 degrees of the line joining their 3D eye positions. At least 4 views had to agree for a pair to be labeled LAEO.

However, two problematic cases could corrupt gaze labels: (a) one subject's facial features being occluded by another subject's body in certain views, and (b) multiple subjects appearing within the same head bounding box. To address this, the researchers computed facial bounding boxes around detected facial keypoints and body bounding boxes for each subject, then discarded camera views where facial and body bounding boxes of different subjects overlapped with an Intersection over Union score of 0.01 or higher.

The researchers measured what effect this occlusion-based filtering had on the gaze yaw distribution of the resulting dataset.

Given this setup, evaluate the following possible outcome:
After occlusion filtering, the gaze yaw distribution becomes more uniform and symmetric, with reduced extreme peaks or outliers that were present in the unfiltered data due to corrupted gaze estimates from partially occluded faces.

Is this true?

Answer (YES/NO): NO